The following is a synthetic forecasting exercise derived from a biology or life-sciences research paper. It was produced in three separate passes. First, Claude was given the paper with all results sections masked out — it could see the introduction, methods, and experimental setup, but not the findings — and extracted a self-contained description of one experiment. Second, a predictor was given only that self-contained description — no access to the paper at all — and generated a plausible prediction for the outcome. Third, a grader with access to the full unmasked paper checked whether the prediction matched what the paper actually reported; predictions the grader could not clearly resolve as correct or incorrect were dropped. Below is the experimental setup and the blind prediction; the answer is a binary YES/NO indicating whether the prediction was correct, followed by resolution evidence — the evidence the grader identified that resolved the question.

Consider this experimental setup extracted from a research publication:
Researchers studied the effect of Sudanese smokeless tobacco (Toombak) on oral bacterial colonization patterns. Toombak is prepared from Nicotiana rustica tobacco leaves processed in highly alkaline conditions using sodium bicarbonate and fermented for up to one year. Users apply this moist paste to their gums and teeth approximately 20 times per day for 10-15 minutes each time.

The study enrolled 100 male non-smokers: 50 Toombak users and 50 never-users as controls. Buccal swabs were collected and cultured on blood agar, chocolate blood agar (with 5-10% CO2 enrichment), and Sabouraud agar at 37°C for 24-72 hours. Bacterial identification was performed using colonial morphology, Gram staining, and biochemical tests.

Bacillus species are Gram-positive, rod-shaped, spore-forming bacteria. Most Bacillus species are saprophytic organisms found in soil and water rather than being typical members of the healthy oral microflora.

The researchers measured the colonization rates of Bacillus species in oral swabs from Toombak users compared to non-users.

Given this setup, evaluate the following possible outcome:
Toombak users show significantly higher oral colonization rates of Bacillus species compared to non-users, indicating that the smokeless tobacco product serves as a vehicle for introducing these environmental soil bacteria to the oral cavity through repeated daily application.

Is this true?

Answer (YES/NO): YES